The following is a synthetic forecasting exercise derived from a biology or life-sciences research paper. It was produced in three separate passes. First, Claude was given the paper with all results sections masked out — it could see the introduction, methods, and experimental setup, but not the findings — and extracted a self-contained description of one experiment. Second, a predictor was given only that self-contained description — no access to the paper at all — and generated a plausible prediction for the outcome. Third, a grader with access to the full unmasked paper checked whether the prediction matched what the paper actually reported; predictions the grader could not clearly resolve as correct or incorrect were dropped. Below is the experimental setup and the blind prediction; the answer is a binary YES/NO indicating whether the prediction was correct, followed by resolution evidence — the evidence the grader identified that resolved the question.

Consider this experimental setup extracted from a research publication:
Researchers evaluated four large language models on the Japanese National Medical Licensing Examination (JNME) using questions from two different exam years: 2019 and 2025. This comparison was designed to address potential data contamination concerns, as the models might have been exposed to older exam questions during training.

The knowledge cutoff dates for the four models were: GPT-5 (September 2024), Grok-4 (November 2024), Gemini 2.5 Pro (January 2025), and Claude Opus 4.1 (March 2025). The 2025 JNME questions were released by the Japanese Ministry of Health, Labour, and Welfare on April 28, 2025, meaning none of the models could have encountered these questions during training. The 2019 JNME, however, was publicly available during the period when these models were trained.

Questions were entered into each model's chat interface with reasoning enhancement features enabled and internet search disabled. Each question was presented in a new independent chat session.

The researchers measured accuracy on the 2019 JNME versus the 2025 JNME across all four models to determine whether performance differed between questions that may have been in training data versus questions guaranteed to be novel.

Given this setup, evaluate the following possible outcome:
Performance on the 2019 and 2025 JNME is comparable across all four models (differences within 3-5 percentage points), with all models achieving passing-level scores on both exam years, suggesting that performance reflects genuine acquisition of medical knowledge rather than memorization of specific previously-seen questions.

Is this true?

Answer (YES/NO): YES